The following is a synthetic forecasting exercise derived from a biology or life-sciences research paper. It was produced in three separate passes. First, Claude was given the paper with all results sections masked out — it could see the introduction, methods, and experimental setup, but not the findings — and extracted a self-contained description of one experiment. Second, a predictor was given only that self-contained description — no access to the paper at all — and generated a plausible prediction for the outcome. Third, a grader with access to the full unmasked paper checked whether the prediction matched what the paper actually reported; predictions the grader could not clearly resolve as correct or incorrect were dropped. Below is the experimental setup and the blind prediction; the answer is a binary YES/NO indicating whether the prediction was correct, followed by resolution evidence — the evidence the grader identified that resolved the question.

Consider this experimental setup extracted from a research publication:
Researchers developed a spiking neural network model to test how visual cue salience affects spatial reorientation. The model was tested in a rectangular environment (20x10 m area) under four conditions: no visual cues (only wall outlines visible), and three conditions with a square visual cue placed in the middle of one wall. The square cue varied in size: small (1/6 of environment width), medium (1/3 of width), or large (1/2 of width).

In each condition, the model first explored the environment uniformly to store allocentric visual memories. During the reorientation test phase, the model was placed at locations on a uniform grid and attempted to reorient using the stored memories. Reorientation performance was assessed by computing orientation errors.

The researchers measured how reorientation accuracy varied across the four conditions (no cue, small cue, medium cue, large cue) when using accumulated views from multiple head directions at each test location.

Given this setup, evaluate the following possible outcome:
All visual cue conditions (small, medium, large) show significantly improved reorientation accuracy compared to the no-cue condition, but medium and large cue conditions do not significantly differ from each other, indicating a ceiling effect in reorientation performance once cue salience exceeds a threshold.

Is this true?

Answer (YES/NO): NO